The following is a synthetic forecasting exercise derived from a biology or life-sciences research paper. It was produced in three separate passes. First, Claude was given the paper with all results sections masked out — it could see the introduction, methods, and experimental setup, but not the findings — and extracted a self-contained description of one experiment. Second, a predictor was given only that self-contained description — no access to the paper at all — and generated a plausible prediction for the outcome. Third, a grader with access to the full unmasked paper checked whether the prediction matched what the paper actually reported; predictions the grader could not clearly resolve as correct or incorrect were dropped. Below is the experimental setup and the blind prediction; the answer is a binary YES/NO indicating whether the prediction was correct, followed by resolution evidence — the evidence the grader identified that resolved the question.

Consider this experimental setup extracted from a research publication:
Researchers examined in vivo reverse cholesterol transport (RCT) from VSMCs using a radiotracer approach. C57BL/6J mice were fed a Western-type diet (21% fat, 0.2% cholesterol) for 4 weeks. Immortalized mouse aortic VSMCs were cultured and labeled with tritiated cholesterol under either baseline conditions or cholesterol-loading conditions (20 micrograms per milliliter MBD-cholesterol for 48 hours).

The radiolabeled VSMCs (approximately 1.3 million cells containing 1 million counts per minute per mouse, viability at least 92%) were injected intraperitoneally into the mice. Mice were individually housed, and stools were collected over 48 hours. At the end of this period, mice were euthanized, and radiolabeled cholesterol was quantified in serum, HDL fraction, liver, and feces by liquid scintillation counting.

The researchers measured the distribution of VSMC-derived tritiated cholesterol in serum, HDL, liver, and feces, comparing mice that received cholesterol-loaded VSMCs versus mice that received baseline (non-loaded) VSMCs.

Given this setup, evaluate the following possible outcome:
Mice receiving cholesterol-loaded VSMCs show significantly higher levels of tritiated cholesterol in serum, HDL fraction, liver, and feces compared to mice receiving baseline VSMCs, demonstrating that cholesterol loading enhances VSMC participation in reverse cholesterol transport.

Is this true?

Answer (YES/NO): NO